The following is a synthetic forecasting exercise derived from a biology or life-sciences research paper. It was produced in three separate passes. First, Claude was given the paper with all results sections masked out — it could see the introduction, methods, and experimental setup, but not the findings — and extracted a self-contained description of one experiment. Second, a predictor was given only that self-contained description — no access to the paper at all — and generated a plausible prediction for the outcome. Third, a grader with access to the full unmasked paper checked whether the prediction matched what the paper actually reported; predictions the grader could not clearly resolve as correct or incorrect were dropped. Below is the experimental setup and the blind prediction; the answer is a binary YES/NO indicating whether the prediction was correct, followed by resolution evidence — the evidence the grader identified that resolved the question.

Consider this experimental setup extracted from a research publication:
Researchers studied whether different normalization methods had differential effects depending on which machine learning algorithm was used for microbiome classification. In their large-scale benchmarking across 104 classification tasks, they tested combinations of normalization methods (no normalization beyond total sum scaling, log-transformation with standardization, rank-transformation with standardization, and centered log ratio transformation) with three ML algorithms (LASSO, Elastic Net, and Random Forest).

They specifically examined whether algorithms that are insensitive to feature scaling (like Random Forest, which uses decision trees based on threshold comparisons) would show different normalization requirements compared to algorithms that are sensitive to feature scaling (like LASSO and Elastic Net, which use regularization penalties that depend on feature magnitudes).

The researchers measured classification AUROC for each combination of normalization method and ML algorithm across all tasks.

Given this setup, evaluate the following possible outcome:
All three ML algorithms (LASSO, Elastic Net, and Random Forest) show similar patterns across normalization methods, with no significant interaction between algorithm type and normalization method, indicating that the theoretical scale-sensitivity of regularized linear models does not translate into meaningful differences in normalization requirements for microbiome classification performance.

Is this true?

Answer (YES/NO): NO